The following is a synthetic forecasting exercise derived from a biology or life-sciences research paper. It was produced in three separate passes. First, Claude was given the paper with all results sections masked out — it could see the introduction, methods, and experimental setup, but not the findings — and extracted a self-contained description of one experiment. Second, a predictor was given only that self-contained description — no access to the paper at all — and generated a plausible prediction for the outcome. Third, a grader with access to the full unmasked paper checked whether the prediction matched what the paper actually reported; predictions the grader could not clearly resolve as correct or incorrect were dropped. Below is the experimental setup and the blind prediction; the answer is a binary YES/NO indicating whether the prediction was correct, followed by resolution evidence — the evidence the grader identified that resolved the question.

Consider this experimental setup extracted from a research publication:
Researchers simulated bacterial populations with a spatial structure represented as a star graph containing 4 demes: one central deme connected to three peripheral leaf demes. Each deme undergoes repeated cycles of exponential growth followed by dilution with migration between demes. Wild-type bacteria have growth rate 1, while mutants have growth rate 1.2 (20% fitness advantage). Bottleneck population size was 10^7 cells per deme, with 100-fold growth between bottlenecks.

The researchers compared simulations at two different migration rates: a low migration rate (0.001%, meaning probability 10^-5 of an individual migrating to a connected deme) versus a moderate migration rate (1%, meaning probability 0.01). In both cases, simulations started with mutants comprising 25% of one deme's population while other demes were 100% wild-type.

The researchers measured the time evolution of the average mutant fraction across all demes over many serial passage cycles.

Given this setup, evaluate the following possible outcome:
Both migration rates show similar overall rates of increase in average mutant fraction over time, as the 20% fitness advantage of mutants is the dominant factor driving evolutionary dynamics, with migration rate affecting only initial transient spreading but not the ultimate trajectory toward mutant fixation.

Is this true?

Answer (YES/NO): NO